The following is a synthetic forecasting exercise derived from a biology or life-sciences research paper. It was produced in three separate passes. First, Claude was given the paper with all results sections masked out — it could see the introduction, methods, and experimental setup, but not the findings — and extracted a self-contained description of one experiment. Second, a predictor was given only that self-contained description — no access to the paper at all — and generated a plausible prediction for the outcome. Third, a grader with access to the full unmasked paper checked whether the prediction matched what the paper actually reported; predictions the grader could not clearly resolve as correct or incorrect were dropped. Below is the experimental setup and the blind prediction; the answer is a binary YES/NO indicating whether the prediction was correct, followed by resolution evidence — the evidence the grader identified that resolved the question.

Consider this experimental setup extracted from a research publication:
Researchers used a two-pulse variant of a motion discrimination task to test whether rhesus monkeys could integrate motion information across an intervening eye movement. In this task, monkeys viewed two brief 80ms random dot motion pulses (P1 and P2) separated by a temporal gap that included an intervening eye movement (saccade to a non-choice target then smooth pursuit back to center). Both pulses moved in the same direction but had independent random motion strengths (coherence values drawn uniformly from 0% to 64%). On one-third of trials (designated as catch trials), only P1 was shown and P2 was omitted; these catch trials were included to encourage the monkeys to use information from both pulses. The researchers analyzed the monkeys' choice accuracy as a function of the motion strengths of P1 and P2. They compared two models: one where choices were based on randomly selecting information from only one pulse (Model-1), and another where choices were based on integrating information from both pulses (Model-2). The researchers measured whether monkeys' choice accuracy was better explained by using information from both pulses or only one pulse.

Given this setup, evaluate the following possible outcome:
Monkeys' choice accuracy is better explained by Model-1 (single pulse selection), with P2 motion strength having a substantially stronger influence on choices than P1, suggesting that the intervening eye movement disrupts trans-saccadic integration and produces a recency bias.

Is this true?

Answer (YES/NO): NO